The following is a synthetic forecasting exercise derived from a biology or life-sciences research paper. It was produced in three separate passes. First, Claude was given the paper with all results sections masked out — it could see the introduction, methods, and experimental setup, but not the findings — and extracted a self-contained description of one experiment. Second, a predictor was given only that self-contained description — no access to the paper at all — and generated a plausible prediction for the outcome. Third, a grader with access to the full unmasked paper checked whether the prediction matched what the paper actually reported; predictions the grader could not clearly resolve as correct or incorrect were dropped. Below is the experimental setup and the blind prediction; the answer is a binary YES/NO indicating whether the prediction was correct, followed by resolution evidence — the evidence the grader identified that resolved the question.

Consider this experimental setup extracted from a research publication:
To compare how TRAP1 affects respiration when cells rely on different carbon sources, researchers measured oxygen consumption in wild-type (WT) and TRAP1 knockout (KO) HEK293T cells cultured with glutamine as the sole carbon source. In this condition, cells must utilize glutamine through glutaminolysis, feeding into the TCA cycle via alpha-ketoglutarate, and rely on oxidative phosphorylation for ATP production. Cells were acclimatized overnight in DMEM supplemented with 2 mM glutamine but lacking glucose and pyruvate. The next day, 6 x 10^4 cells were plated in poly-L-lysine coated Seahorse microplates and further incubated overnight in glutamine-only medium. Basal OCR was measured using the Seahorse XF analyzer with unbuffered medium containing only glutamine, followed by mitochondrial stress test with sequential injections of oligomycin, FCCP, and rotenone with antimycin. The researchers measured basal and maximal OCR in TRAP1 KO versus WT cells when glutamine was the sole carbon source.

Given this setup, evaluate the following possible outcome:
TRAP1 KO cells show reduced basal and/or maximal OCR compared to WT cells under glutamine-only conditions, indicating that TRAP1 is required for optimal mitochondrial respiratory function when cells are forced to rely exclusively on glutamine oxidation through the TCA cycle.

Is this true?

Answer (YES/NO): NO